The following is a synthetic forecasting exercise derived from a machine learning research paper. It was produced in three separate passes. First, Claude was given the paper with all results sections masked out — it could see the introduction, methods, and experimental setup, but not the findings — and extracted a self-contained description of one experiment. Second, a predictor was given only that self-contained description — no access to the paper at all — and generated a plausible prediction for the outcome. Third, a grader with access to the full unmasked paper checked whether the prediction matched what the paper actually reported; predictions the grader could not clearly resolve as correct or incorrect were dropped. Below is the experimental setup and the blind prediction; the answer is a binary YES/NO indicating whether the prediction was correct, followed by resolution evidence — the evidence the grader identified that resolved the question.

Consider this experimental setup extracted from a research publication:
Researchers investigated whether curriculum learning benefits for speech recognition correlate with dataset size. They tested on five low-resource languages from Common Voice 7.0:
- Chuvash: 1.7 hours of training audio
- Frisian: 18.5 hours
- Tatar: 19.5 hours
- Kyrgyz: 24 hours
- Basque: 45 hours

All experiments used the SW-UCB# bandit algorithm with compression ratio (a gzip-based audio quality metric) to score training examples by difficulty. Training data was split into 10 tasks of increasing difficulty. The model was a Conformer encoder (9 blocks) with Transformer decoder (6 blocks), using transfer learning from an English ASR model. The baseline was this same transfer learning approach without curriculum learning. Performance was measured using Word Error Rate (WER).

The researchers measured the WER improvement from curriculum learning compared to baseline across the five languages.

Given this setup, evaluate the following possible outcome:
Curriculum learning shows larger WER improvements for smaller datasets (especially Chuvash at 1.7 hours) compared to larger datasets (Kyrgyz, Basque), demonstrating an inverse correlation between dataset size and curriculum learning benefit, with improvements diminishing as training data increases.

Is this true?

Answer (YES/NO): NO